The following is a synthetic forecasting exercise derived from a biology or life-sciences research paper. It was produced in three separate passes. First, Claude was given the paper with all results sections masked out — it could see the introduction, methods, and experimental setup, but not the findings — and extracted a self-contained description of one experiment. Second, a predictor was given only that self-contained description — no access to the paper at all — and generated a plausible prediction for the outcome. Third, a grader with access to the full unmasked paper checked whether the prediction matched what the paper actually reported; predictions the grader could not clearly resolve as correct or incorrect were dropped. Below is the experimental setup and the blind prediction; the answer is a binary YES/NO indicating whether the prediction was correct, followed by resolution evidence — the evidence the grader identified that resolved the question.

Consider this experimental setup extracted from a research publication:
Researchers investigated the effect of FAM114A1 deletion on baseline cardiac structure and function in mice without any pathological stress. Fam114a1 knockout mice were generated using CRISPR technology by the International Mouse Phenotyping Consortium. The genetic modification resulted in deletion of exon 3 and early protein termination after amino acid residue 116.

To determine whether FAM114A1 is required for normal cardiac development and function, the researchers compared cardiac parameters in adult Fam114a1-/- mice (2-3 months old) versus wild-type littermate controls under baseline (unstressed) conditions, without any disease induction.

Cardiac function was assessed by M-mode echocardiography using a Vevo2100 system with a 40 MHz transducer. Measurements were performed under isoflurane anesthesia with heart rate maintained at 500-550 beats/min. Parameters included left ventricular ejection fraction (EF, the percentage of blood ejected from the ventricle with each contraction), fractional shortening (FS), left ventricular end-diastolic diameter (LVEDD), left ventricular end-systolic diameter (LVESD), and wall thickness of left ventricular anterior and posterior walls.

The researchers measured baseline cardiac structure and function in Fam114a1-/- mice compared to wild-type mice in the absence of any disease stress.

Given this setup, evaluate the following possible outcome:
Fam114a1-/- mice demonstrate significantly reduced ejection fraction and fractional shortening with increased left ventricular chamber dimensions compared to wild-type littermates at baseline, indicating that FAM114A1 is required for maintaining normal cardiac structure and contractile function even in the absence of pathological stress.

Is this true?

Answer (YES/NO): NO